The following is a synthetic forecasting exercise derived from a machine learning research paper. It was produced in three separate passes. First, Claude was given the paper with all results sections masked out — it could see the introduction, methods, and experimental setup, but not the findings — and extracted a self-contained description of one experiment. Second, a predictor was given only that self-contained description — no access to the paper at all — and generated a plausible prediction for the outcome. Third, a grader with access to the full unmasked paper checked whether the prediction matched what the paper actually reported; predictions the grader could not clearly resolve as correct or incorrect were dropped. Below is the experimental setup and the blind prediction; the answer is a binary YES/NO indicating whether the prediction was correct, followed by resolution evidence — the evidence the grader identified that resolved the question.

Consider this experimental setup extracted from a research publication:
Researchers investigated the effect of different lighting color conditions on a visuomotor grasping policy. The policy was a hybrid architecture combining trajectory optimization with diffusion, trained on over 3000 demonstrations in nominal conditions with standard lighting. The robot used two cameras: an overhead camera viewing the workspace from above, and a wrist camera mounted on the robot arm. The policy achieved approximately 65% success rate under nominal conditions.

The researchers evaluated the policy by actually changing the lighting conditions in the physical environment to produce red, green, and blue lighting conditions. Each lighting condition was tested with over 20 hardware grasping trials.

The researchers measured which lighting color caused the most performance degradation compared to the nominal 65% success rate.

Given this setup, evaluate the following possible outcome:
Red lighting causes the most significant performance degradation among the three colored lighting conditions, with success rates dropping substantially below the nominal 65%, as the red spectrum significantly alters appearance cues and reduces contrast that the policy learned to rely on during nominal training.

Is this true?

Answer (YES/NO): NO